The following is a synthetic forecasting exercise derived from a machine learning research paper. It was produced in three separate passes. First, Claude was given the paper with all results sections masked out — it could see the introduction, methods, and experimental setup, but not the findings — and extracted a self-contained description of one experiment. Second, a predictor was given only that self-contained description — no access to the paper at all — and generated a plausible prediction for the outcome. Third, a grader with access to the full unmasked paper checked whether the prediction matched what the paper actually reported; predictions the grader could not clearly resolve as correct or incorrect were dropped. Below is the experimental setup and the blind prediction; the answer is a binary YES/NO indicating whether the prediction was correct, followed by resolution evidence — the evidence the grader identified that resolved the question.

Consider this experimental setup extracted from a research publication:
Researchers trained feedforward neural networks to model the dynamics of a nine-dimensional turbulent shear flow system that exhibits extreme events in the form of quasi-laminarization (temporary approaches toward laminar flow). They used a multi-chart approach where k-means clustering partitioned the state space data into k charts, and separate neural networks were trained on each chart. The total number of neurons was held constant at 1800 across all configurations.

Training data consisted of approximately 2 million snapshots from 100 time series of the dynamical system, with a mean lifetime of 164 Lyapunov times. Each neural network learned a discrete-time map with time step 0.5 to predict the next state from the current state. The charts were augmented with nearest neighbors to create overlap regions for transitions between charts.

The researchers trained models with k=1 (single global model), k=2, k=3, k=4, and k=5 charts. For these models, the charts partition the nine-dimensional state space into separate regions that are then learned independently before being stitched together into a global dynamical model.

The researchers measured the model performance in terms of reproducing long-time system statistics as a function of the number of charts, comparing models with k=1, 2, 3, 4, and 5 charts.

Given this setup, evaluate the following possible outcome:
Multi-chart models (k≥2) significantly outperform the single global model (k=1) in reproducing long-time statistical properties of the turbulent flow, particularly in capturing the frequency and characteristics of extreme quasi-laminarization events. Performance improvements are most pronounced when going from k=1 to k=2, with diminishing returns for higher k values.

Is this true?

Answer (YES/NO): NO